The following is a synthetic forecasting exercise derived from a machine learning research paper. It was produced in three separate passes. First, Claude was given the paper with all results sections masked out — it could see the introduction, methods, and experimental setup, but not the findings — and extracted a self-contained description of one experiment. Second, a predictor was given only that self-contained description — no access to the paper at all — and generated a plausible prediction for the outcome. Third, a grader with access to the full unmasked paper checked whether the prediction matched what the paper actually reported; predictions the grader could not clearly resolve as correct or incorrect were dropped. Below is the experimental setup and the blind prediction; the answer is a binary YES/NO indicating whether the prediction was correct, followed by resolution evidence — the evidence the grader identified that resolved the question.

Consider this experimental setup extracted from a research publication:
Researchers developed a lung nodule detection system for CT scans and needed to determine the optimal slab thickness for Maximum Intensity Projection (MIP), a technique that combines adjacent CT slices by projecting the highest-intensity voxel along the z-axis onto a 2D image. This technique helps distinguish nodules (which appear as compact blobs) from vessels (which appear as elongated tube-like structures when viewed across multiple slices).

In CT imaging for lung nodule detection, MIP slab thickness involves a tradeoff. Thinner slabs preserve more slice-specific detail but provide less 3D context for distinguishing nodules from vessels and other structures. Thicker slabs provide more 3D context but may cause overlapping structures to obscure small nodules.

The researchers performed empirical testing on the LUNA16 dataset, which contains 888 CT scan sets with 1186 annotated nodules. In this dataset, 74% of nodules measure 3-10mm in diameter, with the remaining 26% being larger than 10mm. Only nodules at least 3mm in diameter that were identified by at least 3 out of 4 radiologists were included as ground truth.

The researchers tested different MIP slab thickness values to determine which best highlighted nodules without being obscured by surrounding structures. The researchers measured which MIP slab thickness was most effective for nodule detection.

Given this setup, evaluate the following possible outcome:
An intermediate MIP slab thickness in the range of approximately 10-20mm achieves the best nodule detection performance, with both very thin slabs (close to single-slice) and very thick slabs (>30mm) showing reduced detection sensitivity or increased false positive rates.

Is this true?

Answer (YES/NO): NO